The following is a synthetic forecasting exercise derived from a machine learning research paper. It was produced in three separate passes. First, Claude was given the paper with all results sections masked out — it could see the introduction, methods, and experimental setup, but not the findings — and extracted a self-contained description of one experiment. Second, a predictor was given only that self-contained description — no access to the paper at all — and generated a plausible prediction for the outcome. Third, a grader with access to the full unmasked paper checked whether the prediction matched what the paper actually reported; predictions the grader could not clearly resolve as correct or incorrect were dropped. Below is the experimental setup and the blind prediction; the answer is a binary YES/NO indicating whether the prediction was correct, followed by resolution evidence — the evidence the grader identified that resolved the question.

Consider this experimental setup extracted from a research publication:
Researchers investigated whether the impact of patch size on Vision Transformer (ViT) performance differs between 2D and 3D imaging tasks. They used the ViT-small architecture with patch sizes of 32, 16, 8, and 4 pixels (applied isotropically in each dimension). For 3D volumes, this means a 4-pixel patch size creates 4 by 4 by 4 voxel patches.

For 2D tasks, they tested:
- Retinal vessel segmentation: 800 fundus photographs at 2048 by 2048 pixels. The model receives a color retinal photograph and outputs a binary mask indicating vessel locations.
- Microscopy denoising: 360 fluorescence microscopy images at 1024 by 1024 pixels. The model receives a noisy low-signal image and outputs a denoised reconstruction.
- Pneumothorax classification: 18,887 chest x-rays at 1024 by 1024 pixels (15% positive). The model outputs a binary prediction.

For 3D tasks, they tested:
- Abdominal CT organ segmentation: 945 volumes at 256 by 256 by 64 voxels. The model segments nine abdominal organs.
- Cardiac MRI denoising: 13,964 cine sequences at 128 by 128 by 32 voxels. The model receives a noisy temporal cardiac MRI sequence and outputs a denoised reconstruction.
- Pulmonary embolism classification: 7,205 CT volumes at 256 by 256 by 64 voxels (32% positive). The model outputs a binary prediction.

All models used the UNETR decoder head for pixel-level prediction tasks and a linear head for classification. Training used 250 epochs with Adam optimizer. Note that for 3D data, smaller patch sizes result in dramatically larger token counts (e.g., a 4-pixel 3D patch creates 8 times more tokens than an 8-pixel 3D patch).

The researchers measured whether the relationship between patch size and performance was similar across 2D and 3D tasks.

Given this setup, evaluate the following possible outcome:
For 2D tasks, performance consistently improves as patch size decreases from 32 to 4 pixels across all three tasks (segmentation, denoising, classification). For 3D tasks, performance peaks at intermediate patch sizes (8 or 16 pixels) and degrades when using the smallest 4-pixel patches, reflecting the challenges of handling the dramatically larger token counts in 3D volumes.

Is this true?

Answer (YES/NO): NO